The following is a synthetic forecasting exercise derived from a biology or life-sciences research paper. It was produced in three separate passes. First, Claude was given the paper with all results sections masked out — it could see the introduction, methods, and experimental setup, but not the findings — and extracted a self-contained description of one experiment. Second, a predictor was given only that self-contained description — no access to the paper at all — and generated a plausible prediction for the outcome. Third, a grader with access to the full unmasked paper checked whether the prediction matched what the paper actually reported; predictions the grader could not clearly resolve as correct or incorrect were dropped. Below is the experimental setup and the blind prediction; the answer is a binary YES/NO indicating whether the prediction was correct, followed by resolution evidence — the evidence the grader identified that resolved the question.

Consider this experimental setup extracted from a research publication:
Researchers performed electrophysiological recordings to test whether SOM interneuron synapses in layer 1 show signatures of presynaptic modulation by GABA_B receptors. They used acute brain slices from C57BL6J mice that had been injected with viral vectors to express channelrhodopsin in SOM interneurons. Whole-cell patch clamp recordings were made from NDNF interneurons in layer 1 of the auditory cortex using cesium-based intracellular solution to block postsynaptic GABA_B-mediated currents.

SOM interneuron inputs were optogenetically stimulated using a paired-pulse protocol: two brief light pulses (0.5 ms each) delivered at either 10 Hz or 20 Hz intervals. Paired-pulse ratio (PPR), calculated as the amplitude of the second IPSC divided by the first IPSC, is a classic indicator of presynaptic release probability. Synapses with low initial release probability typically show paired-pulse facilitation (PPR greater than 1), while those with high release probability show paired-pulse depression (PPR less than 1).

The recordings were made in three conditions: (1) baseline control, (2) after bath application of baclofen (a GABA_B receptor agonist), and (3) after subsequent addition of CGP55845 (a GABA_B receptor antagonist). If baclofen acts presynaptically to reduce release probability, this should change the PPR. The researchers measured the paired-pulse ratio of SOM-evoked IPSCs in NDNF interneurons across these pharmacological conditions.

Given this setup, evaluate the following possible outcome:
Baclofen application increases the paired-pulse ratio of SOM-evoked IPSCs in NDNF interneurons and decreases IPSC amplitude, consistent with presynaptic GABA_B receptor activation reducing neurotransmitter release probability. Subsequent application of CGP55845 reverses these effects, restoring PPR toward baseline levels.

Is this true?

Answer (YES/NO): YES